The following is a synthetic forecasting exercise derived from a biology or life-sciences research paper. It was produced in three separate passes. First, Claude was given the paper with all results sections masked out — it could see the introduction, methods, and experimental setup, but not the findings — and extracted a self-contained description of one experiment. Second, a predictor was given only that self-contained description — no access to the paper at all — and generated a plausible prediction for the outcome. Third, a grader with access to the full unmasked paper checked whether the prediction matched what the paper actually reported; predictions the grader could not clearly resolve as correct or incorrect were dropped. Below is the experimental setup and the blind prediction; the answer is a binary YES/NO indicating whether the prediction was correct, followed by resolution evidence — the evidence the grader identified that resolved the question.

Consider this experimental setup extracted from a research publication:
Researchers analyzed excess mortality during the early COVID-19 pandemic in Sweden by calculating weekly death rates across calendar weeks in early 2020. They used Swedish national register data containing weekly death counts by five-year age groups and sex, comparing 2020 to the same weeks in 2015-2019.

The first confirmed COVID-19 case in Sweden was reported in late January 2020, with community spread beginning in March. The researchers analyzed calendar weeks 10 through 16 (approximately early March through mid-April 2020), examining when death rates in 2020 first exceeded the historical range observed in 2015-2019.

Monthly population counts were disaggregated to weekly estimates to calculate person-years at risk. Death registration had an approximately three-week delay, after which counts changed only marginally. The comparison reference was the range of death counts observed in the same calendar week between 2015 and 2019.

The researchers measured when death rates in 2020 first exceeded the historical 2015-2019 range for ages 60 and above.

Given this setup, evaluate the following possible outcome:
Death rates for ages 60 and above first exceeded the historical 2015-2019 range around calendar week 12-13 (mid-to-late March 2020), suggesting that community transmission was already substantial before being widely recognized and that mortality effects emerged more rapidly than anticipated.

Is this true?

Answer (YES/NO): NO